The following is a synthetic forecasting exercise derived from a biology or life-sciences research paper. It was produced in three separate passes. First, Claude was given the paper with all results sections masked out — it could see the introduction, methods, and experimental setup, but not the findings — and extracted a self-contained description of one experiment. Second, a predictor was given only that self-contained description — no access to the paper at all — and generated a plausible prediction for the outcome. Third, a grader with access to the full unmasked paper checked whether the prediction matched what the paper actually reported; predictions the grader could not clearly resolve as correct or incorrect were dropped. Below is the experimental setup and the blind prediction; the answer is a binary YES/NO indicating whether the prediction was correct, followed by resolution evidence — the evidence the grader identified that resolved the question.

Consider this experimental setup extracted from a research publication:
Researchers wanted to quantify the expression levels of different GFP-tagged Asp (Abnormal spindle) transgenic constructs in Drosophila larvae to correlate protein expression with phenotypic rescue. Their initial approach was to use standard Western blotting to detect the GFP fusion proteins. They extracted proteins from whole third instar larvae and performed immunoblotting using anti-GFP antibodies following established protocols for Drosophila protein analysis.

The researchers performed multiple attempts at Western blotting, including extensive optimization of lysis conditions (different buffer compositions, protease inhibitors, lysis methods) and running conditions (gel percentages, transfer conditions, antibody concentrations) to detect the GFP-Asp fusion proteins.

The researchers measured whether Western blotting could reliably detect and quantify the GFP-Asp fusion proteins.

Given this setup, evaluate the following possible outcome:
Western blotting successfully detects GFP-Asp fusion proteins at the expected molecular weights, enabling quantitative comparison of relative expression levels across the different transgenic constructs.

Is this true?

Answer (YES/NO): NO